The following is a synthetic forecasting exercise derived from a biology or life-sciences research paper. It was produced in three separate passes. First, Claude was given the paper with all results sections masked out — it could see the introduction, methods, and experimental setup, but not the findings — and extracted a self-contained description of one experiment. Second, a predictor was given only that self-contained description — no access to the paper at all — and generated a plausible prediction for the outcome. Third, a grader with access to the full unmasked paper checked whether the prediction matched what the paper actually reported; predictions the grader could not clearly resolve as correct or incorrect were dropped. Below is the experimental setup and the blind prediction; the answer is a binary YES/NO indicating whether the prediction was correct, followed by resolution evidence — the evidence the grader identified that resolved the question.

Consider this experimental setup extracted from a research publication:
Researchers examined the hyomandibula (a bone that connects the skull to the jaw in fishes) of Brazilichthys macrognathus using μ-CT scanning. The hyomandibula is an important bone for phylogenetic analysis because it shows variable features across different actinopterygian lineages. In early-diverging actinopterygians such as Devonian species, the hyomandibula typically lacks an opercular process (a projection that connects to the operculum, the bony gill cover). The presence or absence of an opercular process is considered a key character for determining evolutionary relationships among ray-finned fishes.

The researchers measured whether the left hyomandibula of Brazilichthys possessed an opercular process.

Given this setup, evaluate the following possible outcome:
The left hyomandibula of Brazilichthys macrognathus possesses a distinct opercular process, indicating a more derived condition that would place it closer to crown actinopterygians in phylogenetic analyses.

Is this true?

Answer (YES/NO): NO